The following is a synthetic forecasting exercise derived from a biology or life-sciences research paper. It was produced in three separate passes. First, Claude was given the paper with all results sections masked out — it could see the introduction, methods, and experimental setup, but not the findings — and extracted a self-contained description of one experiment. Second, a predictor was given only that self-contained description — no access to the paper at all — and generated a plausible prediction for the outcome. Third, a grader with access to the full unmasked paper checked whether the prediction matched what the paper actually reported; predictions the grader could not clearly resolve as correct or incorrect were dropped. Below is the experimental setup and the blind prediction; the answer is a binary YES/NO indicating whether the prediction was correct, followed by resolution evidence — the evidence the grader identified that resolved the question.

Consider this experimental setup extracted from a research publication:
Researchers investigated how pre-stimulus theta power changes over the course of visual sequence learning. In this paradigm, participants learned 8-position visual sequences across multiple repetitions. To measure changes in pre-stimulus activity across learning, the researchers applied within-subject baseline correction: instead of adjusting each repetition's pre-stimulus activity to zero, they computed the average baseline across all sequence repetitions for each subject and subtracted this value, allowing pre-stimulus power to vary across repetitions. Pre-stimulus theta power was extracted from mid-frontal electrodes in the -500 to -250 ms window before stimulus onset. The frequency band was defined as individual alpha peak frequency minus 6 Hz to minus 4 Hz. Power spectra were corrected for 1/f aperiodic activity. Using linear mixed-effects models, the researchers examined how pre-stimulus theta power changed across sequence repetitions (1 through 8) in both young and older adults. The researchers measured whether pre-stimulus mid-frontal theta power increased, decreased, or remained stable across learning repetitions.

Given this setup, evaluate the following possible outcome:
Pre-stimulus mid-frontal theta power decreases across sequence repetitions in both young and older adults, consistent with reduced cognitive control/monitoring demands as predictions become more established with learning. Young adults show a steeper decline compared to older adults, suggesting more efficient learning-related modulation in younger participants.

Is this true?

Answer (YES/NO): NO